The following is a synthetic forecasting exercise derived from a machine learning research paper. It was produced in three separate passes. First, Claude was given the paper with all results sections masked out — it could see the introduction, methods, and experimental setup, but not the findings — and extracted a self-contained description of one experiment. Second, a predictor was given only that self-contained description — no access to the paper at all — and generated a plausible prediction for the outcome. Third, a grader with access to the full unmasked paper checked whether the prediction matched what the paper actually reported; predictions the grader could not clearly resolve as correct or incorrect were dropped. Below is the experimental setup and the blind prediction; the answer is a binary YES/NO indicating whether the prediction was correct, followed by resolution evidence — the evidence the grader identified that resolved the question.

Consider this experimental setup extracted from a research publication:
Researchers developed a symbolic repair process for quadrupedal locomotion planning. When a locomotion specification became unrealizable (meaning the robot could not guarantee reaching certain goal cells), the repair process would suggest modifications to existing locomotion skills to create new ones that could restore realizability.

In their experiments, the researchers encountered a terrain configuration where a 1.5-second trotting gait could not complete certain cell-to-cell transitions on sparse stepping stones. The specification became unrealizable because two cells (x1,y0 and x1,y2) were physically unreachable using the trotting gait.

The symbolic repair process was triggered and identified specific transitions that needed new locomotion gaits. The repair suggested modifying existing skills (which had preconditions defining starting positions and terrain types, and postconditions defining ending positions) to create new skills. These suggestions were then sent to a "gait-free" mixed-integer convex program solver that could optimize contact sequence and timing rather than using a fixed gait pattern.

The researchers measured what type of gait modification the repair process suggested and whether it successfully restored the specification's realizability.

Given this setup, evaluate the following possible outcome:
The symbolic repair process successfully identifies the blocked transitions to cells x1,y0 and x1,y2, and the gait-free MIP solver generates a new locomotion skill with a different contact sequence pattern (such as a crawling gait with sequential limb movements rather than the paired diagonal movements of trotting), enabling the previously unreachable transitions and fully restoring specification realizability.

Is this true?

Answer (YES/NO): YES